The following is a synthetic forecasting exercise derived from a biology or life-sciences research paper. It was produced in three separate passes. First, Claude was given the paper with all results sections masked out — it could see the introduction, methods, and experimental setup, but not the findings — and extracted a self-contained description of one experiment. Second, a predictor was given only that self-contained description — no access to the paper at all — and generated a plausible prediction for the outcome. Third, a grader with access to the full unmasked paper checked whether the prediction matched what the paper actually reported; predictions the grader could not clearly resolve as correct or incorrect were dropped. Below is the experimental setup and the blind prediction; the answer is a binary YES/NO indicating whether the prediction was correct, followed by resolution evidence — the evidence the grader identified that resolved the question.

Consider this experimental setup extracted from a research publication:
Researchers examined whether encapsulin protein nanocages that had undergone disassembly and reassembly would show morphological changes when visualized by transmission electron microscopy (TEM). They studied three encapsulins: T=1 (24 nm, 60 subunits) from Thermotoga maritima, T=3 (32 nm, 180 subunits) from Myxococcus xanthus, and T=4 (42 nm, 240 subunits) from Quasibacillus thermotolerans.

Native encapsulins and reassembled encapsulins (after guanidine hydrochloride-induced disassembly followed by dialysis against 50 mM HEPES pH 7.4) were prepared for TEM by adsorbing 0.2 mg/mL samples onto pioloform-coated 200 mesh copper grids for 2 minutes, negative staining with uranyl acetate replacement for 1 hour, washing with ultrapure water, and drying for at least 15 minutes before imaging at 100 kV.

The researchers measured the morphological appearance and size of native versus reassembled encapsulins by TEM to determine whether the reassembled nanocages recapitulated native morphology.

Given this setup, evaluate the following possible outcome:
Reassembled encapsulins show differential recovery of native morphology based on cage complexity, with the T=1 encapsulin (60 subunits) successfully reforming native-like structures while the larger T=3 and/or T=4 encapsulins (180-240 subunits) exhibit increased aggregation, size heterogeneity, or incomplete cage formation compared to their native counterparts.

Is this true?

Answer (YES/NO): NO